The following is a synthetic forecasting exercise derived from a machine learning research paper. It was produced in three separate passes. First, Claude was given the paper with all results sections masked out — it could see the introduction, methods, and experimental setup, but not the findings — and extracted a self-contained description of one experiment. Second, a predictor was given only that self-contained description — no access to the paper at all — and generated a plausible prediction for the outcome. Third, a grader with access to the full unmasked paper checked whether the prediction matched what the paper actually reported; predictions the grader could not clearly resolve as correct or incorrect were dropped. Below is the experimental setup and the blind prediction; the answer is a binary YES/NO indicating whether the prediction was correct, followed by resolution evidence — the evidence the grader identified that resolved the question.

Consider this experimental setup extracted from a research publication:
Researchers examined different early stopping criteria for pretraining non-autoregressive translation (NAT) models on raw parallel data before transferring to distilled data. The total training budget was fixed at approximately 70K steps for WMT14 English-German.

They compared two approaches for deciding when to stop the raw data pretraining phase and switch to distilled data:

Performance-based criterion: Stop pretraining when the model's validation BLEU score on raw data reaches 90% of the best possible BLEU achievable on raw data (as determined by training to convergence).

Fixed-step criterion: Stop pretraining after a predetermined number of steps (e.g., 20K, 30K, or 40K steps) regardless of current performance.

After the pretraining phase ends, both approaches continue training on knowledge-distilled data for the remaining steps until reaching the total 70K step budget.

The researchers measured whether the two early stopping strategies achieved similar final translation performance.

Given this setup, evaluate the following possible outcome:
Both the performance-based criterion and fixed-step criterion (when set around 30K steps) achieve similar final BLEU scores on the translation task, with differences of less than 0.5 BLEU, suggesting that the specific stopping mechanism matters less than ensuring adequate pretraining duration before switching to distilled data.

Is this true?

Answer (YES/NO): NO